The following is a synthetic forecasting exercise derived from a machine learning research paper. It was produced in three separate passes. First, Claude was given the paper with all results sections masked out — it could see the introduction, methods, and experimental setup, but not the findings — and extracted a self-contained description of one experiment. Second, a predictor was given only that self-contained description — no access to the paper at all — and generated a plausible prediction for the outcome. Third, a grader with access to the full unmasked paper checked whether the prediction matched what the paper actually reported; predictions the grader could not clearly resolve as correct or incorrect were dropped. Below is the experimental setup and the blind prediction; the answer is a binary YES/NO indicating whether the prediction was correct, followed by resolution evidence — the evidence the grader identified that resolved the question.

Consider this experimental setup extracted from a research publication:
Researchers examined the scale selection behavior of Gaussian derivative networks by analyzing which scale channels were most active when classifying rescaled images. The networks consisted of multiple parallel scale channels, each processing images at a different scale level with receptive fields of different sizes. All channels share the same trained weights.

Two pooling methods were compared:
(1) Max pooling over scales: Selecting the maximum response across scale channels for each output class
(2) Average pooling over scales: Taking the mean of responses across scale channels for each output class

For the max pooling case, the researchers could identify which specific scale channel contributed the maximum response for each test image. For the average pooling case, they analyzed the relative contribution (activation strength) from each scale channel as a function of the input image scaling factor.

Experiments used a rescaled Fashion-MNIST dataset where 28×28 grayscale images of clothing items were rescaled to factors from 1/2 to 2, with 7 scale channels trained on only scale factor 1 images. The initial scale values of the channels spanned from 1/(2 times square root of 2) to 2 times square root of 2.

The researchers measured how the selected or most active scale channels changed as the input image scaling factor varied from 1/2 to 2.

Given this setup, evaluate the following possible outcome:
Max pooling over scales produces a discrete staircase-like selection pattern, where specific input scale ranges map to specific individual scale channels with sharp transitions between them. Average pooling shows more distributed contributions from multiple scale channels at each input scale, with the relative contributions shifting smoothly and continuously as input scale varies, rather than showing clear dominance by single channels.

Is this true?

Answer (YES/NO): YES